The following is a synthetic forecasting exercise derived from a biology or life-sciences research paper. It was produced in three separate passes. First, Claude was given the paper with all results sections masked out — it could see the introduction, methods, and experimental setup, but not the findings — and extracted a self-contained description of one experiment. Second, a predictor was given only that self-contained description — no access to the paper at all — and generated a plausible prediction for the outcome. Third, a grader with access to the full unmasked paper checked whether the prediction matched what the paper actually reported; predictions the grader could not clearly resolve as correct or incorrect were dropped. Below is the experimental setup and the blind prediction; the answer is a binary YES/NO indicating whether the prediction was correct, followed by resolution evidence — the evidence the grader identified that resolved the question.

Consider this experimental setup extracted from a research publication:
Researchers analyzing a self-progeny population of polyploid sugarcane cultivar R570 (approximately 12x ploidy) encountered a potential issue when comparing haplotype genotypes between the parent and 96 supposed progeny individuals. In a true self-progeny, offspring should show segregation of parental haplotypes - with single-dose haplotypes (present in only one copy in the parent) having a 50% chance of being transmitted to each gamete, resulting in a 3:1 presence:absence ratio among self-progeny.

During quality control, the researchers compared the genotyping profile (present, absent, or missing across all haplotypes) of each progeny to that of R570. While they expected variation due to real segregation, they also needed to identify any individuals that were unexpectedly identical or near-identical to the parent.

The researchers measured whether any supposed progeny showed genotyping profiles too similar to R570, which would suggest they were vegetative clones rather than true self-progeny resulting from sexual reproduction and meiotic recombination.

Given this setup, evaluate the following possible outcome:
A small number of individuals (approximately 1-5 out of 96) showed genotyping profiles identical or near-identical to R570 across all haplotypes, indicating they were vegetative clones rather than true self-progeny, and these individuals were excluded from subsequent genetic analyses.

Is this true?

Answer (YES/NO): NO